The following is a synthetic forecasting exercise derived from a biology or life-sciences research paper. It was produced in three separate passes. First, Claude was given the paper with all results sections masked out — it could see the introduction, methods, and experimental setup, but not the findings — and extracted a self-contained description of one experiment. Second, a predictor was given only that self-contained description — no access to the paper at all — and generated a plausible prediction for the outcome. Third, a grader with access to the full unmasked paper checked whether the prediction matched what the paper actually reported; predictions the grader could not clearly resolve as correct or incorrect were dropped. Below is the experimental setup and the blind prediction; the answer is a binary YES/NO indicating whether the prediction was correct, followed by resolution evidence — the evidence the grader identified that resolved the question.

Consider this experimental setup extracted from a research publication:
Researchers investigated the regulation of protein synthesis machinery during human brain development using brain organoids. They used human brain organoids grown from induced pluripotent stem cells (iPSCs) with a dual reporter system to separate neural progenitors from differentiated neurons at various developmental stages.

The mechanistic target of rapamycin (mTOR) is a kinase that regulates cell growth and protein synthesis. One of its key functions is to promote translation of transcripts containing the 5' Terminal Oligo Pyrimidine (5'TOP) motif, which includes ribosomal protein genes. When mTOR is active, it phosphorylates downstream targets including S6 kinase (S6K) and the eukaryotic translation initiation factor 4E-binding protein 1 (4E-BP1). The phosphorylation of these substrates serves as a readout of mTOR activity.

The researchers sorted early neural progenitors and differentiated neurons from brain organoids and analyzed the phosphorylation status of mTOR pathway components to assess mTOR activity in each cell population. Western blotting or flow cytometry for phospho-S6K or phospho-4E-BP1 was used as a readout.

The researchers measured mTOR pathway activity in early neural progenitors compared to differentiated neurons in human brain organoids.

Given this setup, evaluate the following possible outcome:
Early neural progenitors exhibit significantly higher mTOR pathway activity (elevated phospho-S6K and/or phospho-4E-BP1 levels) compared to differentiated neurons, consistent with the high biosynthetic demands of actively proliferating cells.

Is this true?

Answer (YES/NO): NO